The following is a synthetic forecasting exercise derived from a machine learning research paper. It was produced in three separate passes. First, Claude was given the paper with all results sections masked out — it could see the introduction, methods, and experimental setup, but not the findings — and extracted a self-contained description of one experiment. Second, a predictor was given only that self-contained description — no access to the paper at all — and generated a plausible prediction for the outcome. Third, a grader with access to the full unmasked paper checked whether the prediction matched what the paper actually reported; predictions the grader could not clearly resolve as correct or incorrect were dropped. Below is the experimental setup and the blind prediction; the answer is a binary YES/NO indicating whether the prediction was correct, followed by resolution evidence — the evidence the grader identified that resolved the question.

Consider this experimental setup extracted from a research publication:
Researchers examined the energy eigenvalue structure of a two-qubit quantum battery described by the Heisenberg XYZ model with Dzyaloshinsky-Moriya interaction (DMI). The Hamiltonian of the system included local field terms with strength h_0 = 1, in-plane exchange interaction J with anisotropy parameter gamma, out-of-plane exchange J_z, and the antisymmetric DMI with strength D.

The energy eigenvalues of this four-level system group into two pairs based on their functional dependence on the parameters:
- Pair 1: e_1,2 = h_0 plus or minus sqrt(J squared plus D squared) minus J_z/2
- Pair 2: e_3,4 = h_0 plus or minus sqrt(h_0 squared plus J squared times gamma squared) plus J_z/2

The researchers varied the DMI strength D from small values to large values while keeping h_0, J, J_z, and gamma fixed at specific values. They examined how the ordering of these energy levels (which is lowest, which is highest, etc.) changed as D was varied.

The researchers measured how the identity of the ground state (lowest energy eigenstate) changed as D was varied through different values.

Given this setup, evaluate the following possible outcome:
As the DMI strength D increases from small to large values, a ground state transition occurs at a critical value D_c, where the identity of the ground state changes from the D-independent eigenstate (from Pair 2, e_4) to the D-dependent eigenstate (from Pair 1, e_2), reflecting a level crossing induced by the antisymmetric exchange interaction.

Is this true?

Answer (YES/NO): YES